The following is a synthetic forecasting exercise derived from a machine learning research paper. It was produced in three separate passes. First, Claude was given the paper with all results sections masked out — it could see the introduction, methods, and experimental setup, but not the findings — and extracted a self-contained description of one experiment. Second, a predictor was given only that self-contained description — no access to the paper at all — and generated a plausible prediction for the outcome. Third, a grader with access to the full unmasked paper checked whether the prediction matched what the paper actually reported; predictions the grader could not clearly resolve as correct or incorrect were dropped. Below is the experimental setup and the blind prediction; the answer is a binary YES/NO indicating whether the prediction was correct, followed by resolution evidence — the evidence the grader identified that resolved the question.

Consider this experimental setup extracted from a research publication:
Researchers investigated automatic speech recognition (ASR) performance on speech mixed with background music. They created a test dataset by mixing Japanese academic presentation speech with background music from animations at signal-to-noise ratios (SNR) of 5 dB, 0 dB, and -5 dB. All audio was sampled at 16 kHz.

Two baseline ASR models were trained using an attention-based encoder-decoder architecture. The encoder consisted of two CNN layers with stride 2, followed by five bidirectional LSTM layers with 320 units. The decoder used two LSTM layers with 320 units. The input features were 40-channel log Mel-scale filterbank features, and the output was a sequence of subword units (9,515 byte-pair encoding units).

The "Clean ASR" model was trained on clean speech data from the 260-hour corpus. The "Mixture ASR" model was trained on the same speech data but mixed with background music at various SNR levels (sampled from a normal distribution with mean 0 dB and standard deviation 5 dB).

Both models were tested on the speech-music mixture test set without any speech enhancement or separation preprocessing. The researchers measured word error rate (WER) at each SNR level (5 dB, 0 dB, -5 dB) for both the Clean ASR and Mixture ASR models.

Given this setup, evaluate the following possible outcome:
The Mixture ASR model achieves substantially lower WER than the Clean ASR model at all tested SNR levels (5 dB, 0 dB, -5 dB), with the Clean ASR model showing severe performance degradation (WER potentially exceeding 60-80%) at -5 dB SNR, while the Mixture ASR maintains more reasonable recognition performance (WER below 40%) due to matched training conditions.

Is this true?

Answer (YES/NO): YES